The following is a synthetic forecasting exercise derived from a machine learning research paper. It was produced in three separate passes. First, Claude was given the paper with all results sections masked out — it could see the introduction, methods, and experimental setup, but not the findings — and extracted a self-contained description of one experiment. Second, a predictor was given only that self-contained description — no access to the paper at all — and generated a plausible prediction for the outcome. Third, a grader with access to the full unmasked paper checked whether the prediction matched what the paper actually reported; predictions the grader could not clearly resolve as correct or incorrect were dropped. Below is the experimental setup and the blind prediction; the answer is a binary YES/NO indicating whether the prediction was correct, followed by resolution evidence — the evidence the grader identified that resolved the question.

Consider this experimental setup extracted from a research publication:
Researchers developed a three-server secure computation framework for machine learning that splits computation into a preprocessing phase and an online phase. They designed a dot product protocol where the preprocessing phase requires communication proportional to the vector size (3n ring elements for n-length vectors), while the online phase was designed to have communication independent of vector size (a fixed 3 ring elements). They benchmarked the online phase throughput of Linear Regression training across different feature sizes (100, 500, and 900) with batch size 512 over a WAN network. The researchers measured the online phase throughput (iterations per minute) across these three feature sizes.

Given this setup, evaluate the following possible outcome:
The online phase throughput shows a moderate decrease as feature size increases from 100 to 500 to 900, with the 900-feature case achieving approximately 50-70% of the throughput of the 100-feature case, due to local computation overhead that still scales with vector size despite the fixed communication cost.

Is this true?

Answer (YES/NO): NO